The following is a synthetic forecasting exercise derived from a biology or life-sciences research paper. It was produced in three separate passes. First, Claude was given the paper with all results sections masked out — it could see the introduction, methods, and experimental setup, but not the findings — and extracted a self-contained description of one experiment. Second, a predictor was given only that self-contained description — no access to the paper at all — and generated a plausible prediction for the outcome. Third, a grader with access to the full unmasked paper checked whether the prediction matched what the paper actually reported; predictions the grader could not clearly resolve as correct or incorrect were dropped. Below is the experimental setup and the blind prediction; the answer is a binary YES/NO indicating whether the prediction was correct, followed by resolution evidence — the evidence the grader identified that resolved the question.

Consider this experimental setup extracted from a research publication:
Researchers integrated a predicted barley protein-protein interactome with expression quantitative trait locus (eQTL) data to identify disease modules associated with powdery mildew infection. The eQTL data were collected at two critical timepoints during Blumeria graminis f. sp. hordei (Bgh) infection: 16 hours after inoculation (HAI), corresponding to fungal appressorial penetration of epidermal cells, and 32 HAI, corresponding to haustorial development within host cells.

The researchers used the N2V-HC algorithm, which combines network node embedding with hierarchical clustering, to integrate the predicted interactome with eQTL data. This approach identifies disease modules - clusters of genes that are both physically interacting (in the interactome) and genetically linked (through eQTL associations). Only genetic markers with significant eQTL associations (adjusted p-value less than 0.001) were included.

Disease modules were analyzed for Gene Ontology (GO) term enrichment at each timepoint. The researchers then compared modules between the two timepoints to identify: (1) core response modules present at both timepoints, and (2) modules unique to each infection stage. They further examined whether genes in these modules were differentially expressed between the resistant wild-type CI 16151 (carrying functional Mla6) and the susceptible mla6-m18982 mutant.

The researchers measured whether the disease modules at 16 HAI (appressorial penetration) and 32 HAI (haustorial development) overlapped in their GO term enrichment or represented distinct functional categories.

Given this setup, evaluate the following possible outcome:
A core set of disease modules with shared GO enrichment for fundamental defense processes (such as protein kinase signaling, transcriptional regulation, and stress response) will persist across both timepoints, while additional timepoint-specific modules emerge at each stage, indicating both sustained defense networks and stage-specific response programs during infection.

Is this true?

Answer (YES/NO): YES